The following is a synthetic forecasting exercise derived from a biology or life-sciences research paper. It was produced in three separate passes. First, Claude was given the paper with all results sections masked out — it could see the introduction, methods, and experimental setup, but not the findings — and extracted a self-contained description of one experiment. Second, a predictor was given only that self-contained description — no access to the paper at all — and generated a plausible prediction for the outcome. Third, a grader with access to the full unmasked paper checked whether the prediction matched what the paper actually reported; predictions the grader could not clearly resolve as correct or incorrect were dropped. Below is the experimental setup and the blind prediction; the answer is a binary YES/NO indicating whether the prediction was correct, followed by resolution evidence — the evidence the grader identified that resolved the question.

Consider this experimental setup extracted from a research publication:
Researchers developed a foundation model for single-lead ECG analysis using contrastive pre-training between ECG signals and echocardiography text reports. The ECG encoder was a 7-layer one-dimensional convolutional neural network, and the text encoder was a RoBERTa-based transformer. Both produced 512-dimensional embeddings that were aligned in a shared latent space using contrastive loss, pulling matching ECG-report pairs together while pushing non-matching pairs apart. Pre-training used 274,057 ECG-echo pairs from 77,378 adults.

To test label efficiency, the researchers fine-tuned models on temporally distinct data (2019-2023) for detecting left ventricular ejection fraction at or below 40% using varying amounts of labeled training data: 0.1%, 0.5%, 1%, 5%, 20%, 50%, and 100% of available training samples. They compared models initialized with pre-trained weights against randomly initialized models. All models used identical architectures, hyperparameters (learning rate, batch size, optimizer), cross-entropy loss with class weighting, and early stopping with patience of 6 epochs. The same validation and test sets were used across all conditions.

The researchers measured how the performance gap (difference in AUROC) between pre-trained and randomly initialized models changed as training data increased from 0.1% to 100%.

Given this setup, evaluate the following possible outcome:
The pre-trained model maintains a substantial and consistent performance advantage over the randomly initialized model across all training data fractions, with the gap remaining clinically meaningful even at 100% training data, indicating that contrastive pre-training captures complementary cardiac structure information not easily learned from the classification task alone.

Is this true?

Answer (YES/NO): NO